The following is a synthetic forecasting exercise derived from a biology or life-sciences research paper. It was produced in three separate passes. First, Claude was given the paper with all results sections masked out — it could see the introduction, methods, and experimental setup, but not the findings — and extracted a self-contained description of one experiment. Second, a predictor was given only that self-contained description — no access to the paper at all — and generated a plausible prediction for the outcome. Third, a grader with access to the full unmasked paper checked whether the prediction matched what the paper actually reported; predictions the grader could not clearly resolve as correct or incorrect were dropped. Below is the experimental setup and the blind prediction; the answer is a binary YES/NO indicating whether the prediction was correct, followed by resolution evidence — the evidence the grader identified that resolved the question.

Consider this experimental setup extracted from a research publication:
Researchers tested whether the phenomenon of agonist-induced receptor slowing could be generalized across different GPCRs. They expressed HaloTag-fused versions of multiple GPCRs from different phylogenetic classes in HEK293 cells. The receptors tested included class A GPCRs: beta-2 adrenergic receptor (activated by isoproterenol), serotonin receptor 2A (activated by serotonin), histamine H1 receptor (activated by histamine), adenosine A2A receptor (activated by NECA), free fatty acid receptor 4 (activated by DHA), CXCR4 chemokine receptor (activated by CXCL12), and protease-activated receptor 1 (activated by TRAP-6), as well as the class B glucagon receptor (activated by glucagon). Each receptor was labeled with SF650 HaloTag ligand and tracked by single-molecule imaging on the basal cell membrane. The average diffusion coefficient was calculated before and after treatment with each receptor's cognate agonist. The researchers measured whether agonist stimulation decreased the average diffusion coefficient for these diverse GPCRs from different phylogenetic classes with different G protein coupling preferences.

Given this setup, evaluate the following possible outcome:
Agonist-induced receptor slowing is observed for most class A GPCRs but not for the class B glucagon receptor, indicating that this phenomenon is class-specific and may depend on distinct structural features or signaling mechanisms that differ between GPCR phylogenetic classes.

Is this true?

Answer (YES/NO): NO